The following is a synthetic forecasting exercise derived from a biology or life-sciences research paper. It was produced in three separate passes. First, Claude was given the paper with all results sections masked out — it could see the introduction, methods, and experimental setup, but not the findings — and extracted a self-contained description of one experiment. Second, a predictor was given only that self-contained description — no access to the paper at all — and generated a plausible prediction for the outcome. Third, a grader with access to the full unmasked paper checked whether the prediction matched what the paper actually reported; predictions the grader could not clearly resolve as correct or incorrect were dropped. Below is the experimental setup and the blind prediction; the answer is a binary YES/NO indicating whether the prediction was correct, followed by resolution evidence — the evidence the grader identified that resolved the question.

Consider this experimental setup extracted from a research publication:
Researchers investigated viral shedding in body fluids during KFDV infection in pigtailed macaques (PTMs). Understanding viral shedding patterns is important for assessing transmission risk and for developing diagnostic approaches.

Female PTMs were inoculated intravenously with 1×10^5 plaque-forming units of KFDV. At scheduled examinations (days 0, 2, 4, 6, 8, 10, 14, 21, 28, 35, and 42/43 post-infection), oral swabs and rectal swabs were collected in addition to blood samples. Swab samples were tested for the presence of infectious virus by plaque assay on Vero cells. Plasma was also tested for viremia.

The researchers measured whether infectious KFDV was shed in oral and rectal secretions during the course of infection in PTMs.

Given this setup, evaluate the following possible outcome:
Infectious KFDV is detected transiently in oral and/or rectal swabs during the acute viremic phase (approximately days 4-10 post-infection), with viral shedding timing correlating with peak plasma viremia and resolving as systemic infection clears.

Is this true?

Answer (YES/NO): NO